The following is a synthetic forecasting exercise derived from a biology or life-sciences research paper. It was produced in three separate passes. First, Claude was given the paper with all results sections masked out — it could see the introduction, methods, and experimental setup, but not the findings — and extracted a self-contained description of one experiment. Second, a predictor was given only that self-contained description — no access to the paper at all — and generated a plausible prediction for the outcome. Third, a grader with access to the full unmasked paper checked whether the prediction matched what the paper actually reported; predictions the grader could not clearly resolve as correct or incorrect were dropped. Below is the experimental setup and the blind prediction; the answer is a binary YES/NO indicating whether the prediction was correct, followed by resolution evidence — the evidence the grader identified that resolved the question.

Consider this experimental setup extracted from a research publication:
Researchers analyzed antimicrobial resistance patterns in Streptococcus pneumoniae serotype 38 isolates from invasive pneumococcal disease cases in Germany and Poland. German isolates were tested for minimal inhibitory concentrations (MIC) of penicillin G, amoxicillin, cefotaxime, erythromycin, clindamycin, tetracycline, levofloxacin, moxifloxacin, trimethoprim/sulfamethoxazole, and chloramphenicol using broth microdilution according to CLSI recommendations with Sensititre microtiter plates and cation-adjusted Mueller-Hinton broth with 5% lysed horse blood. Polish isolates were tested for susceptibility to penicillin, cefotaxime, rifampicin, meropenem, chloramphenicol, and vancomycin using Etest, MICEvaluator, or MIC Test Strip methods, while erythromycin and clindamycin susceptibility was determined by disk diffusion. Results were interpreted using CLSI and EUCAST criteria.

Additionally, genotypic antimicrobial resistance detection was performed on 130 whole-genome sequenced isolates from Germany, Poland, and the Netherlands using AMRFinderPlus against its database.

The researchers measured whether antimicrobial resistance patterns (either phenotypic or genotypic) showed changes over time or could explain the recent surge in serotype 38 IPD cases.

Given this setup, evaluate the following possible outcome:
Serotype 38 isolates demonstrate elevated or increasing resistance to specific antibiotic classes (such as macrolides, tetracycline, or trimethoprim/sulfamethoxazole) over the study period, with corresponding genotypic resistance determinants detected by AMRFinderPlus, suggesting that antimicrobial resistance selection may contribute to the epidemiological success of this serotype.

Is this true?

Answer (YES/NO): NO